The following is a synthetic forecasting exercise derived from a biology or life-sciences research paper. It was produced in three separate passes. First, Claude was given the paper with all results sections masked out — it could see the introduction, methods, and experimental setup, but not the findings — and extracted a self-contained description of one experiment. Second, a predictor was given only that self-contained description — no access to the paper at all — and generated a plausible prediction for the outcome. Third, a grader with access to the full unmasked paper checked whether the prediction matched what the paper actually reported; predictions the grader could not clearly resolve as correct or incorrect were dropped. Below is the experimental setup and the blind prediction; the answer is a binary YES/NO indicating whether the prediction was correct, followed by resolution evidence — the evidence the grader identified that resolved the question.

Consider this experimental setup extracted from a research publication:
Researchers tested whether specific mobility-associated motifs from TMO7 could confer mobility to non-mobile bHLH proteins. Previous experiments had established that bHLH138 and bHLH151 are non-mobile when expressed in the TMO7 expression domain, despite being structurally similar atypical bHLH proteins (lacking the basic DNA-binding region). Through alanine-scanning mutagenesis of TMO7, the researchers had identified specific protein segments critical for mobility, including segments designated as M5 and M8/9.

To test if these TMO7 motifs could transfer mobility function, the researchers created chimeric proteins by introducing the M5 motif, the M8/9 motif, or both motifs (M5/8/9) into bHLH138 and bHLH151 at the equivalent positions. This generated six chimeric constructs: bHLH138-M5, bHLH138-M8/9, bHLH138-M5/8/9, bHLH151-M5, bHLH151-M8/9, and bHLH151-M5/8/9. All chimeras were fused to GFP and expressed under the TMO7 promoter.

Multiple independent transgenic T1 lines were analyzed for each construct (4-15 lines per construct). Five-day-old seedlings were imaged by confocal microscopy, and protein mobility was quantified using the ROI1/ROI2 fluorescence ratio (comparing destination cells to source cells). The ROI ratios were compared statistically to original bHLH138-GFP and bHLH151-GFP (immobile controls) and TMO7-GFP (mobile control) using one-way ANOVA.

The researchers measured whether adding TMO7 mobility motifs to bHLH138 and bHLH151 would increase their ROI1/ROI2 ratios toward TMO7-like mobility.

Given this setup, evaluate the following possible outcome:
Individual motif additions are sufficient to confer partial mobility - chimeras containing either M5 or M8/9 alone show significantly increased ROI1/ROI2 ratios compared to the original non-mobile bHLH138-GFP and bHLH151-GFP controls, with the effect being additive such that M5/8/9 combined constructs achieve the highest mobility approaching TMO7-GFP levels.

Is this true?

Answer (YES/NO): NO